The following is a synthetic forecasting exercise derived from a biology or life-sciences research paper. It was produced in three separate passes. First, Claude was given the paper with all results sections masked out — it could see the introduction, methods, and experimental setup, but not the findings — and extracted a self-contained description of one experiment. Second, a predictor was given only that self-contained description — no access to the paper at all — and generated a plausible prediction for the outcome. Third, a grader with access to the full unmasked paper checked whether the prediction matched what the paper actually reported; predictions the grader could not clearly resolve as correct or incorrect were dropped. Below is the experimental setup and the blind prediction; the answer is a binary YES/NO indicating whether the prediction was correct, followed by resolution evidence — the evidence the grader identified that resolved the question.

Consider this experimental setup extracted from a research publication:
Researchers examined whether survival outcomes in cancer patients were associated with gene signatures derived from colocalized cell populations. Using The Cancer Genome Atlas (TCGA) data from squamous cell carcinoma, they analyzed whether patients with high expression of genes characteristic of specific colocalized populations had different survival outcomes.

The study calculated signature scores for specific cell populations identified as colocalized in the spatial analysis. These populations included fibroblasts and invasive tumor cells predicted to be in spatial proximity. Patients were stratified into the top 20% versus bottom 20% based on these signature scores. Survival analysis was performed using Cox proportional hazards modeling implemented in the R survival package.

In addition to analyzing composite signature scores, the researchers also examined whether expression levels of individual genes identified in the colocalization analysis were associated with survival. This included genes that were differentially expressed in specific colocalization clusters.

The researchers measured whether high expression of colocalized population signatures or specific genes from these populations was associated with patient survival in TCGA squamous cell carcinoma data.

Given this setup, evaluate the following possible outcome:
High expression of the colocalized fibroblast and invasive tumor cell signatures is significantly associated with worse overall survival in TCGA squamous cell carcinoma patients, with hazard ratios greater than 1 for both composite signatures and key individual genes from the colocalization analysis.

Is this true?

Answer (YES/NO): NO